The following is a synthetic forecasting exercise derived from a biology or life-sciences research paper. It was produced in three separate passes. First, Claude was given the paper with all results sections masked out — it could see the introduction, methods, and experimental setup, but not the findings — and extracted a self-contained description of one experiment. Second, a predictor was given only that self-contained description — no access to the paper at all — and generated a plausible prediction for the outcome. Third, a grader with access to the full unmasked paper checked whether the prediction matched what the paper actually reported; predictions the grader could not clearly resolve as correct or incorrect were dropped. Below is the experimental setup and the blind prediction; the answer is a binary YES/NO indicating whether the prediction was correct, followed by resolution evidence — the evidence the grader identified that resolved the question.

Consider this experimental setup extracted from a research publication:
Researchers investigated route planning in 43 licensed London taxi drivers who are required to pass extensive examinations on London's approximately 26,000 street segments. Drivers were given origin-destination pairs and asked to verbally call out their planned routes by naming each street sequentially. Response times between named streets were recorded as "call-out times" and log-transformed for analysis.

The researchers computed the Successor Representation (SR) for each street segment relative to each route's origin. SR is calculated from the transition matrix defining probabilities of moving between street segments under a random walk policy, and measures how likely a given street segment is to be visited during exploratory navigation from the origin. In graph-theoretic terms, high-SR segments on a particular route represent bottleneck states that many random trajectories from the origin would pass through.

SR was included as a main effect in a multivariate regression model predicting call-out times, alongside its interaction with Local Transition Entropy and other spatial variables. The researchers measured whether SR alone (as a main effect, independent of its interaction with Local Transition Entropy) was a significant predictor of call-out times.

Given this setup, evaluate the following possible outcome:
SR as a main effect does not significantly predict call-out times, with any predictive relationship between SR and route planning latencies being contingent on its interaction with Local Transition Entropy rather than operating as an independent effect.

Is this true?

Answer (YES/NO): NO